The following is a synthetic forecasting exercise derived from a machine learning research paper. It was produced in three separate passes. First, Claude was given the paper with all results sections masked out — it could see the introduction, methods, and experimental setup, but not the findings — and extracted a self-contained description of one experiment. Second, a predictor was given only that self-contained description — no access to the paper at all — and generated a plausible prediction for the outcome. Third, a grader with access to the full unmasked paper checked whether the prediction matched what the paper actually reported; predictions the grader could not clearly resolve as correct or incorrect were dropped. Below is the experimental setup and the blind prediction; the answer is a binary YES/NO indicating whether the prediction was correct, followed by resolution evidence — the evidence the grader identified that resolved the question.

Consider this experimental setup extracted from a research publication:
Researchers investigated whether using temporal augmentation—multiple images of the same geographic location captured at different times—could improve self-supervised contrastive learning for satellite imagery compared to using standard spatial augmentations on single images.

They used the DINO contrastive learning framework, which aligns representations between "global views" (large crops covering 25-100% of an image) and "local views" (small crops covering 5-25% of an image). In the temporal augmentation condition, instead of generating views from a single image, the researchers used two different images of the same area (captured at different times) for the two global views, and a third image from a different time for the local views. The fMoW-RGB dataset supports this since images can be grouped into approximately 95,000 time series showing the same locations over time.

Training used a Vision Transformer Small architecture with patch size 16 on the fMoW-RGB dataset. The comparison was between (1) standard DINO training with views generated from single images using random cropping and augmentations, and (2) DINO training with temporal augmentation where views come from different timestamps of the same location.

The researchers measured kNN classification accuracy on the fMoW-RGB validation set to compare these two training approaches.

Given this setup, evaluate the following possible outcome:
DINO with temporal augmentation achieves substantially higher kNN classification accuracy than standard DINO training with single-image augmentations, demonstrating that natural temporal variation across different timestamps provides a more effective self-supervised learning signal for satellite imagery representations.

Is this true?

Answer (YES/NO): NO